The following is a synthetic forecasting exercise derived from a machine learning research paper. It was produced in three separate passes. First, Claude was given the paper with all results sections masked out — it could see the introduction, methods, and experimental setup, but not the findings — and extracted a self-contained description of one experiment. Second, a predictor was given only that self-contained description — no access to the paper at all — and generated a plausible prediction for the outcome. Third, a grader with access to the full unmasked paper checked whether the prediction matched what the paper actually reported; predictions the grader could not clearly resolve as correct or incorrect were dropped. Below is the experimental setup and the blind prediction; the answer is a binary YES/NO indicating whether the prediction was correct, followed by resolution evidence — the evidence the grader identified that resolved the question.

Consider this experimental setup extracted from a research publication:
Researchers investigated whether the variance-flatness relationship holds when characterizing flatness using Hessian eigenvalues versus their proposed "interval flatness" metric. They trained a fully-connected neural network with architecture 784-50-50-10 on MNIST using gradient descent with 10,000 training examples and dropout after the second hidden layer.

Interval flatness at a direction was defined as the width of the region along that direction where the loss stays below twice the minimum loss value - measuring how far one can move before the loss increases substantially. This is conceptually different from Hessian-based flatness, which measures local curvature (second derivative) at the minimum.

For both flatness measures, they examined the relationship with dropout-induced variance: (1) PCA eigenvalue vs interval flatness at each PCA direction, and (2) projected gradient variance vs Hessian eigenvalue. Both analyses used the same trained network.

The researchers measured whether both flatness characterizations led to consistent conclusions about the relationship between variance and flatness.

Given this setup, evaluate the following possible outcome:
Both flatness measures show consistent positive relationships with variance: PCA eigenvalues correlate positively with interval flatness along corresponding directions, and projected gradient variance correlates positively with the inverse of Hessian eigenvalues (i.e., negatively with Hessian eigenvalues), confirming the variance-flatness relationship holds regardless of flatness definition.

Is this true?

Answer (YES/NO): NO